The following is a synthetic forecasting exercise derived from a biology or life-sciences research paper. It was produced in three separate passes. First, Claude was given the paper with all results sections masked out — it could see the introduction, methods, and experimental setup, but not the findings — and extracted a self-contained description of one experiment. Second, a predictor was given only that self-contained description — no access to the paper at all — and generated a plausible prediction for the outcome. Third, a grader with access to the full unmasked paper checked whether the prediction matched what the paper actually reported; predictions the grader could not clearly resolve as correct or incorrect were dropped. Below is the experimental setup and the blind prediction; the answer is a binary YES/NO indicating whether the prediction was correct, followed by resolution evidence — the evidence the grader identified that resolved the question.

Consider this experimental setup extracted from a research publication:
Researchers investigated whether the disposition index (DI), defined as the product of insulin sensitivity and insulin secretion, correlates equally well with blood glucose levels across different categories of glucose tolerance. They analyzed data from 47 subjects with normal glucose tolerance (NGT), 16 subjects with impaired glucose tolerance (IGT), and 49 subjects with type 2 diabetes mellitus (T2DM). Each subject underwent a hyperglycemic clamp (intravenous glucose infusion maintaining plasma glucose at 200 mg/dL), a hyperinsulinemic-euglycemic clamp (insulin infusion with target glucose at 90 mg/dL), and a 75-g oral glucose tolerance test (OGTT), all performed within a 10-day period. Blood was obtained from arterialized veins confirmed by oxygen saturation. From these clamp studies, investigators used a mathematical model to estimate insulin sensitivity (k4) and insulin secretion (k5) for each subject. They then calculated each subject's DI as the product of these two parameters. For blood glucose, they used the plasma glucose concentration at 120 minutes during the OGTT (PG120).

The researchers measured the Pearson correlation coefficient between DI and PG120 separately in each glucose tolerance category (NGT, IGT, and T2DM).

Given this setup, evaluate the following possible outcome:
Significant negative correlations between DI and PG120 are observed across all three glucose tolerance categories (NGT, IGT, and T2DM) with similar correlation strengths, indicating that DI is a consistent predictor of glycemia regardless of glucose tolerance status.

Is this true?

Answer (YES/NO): NO